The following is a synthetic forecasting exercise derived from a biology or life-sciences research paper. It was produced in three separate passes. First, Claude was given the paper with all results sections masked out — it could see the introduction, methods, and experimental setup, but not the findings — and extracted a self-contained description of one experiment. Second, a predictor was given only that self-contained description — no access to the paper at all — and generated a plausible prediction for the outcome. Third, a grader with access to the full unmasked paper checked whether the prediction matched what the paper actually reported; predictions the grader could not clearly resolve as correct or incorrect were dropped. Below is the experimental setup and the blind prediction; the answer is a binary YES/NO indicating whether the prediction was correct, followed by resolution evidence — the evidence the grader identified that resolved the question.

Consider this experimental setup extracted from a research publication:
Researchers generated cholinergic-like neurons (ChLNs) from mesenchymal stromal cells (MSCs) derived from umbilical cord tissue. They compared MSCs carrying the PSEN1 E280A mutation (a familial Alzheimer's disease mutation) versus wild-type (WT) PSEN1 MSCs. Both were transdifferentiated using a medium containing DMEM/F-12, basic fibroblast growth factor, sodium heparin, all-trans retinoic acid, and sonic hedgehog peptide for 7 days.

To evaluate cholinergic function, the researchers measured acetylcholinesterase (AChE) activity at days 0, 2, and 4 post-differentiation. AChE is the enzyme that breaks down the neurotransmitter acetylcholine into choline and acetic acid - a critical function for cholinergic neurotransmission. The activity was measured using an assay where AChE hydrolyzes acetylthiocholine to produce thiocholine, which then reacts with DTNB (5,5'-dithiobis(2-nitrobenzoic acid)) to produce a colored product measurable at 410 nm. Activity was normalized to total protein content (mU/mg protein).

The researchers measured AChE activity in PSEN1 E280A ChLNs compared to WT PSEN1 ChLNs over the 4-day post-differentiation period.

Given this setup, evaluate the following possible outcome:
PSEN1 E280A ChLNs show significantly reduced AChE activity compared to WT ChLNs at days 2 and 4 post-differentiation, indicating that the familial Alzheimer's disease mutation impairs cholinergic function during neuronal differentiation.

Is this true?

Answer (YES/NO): NO